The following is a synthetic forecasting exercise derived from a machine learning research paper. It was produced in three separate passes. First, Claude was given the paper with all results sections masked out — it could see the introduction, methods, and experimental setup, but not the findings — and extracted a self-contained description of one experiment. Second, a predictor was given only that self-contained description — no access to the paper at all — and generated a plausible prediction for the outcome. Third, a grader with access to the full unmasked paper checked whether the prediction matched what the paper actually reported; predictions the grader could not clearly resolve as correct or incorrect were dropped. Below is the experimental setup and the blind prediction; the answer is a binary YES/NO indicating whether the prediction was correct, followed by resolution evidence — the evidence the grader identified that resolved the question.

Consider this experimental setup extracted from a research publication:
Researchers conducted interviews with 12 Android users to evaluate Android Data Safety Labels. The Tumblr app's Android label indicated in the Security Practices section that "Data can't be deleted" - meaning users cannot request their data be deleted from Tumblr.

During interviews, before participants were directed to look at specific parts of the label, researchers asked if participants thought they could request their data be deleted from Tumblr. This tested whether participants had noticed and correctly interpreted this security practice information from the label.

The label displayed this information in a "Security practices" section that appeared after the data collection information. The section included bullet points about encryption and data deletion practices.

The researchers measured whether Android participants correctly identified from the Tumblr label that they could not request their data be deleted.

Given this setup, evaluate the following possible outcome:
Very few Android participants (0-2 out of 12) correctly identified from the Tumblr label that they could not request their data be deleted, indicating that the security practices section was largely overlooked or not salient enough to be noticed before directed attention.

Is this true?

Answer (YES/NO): NO